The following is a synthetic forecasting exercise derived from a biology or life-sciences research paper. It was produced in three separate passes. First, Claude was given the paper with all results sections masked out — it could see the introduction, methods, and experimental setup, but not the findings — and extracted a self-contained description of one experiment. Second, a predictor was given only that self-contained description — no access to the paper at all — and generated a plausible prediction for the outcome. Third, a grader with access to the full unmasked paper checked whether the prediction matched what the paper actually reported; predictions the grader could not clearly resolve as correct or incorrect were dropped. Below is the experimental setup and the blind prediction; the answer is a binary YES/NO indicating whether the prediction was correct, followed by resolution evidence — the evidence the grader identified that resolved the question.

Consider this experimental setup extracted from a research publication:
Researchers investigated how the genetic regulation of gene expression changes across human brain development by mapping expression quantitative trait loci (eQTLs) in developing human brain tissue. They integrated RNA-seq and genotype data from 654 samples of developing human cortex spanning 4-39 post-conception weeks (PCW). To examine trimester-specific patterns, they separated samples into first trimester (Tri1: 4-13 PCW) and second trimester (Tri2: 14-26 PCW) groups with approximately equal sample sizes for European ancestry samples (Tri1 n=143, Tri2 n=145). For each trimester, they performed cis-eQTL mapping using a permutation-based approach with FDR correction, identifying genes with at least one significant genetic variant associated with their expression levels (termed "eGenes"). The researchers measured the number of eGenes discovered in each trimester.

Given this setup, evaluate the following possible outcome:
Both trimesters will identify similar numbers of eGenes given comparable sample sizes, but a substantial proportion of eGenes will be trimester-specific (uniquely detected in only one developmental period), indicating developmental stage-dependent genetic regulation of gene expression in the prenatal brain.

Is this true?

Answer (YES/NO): NO